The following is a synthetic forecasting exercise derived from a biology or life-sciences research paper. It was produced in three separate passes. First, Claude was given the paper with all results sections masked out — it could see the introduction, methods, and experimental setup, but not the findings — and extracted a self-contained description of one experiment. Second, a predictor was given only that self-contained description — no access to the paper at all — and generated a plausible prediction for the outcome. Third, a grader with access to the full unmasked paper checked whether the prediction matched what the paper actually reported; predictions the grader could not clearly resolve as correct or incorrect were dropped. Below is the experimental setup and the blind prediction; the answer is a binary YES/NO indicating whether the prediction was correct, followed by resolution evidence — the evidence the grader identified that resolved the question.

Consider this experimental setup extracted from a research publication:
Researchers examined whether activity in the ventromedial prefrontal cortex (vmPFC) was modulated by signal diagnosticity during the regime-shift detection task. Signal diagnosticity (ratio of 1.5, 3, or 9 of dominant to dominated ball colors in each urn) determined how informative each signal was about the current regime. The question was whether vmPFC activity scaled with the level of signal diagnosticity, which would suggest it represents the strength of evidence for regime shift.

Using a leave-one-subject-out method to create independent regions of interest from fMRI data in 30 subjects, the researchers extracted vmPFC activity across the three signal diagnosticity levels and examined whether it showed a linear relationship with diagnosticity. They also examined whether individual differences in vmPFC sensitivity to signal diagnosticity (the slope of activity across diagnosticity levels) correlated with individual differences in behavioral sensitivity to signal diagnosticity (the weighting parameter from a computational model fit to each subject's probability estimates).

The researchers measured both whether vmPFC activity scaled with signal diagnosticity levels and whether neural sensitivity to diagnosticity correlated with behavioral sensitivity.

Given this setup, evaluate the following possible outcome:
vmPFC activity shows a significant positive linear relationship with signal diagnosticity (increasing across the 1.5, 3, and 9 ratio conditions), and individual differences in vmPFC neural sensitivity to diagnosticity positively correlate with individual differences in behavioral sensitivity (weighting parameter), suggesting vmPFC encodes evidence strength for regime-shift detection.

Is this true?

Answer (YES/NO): NO